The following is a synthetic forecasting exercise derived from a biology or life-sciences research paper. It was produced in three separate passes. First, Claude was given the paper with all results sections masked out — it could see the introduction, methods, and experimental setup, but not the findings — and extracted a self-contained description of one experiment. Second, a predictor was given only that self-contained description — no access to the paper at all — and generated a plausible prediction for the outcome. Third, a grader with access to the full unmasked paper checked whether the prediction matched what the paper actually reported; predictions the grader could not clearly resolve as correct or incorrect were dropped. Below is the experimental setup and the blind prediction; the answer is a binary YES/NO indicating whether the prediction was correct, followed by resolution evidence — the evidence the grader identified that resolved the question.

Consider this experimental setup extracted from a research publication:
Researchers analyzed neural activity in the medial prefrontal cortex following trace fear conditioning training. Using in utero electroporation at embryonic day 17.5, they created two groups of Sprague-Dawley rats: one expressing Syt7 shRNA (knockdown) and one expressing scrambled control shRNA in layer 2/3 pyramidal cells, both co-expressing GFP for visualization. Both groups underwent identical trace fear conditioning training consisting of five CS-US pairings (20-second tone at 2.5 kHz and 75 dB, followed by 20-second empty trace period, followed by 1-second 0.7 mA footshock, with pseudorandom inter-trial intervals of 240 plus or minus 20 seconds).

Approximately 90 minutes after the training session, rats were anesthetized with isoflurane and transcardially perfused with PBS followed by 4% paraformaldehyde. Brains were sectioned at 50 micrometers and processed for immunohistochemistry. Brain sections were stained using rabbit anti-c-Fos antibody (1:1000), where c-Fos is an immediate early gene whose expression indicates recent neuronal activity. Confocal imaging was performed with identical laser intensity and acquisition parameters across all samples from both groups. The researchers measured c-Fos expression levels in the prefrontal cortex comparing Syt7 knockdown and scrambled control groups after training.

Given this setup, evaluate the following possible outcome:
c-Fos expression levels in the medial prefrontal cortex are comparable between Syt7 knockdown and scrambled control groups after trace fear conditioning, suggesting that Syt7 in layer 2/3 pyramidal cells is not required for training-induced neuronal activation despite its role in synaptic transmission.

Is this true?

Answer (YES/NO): NO